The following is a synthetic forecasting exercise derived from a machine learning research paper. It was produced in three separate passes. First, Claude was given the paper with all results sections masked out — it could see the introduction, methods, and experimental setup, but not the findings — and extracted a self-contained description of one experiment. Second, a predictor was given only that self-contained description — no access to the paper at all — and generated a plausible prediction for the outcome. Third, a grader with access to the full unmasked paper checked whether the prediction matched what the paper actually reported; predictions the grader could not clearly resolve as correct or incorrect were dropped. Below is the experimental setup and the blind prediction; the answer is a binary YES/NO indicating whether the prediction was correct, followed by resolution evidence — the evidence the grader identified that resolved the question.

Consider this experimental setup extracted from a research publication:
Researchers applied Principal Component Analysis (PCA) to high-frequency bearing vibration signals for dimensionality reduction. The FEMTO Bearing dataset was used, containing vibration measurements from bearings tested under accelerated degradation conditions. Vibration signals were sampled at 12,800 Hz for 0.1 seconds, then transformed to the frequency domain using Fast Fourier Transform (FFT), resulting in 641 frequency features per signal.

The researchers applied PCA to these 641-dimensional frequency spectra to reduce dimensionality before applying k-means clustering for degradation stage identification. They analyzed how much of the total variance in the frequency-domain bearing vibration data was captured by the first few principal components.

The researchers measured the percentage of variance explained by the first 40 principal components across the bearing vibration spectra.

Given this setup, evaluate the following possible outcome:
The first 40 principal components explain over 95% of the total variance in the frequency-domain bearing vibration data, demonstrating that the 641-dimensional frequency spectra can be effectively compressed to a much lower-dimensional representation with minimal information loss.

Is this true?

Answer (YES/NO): NO